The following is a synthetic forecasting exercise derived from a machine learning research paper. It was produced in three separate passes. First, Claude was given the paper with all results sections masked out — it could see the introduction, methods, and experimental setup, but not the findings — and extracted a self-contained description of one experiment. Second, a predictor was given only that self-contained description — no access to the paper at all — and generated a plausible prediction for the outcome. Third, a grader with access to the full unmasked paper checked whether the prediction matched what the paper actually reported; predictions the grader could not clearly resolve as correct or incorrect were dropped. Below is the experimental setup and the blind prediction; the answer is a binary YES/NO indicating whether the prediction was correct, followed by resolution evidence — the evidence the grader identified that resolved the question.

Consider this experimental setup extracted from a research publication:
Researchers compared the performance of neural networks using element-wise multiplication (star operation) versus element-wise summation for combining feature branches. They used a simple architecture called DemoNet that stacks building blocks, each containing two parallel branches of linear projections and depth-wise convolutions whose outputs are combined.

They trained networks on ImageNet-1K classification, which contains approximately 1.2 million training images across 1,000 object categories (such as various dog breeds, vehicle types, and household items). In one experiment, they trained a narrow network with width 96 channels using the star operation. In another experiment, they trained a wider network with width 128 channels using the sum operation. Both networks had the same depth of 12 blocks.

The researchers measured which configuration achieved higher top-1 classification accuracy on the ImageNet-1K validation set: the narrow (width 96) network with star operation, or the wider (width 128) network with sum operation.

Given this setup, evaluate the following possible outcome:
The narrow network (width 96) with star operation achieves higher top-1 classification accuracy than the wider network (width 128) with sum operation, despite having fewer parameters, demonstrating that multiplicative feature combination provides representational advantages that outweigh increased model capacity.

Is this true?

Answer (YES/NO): NO